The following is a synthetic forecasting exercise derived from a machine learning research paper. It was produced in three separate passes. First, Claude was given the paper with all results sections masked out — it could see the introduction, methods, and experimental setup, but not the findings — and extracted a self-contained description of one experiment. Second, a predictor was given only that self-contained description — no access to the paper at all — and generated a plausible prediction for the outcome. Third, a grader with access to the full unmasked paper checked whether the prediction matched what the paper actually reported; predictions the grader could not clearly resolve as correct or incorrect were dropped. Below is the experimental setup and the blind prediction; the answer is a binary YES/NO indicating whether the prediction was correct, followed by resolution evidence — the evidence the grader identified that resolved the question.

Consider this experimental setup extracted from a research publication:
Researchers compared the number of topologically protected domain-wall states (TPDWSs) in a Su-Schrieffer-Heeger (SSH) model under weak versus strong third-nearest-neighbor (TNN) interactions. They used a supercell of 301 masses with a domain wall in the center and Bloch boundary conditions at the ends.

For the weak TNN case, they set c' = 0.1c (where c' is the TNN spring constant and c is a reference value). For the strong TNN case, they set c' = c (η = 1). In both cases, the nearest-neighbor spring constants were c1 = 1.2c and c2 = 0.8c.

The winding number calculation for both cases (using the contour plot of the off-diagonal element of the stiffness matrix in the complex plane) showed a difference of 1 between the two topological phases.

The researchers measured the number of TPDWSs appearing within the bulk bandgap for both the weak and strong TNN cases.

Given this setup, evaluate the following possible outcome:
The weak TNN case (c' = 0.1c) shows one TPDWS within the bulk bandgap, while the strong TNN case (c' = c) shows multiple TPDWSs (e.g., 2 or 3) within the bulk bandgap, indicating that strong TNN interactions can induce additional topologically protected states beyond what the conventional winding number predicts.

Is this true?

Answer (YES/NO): YES